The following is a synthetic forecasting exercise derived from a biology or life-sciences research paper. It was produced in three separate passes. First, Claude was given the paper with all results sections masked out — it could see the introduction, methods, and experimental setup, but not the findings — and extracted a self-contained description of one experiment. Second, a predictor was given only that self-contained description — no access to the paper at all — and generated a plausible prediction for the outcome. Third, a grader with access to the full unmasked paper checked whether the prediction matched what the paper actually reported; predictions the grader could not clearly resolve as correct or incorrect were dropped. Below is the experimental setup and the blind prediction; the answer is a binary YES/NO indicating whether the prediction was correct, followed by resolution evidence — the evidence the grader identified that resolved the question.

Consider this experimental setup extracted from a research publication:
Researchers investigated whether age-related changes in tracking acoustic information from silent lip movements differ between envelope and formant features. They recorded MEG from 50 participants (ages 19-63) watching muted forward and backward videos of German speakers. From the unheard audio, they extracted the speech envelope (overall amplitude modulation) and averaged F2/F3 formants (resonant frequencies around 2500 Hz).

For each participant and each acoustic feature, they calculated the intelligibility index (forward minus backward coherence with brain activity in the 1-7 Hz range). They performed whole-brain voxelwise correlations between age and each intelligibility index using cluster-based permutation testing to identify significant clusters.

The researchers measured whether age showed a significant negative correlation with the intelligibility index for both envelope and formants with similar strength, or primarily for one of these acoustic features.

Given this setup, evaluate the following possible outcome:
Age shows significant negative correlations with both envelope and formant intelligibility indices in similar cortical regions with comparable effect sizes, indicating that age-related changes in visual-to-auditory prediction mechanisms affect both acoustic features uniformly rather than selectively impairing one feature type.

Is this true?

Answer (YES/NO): NO